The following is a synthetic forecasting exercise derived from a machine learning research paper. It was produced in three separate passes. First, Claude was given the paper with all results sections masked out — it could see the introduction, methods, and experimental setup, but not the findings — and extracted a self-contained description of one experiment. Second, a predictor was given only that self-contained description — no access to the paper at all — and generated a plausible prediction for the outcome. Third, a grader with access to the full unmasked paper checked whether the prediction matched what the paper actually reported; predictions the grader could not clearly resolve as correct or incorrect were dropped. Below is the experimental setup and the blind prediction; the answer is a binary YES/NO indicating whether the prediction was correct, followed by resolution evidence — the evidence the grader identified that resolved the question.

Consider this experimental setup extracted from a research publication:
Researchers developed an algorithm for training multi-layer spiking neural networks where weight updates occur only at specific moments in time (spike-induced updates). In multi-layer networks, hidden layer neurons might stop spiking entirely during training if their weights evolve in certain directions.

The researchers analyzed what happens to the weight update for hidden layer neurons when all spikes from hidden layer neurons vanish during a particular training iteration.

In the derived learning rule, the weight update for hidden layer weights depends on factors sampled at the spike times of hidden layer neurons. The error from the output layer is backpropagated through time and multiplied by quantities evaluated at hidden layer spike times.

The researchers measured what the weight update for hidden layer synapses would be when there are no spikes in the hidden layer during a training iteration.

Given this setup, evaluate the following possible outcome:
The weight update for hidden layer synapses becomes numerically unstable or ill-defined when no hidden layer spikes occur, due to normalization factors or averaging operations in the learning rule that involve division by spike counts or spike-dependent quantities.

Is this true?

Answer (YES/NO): NO